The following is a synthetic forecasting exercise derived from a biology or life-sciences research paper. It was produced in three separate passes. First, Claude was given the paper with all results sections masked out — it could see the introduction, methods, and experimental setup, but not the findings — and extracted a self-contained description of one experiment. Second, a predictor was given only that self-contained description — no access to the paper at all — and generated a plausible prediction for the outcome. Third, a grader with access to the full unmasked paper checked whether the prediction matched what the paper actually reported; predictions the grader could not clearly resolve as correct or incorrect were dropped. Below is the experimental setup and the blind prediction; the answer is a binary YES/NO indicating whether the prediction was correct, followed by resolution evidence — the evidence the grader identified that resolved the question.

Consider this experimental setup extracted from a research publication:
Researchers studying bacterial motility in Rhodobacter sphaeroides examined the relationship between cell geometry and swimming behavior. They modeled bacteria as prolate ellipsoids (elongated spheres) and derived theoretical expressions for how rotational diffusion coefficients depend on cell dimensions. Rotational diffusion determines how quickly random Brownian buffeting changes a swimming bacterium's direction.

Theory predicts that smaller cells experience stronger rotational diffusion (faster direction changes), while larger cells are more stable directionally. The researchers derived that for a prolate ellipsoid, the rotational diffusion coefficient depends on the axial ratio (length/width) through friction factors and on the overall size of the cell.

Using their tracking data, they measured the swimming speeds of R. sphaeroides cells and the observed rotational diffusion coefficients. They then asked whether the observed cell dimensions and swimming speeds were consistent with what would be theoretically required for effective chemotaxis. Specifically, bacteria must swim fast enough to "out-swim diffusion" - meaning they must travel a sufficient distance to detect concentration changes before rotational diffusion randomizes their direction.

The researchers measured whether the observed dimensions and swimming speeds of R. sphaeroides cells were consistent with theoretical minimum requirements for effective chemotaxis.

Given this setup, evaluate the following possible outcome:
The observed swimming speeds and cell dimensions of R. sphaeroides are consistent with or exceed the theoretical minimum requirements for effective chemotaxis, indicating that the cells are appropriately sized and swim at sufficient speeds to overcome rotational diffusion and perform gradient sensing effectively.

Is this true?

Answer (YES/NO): YES